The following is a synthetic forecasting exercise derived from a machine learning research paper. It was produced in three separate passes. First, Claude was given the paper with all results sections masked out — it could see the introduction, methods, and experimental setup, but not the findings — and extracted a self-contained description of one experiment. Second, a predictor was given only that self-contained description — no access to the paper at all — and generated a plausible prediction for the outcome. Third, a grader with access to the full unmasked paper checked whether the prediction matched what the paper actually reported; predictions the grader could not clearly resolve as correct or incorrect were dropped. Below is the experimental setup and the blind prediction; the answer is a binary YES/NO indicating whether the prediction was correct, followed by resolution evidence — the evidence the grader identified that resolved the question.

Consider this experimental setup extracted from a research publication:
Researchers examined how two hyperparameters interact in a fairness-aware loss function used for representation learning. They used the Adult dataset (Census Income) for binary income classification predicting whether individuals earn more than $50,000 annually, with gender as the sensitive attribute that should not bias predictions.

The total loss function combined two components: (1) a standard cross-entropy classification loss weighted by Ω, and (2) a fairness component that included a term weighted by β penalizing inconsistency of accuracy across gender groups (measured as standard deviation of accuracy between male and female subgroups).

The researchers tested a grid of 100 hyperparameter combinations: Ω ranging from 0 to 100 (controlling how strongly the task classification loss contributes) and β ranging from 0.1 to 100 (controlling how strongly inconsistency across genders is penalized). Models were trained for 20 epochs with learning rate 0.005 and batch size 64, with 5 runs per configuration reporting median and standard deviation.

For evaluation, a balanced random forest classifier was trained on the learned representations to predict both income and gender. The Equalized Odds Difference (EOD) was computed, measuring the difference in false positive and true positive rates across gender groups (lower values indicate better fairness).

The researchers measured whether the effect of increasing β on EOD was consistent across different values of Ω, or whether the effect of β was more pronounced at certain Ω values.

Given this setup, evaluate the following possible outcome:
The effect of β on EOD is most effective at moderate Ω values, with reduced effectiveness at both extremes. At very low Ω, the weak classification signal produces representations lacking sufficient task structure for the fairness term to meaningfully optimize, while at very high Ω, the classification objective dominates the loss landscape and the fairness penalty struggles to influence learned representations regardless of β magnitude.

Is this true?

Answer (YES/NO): NO